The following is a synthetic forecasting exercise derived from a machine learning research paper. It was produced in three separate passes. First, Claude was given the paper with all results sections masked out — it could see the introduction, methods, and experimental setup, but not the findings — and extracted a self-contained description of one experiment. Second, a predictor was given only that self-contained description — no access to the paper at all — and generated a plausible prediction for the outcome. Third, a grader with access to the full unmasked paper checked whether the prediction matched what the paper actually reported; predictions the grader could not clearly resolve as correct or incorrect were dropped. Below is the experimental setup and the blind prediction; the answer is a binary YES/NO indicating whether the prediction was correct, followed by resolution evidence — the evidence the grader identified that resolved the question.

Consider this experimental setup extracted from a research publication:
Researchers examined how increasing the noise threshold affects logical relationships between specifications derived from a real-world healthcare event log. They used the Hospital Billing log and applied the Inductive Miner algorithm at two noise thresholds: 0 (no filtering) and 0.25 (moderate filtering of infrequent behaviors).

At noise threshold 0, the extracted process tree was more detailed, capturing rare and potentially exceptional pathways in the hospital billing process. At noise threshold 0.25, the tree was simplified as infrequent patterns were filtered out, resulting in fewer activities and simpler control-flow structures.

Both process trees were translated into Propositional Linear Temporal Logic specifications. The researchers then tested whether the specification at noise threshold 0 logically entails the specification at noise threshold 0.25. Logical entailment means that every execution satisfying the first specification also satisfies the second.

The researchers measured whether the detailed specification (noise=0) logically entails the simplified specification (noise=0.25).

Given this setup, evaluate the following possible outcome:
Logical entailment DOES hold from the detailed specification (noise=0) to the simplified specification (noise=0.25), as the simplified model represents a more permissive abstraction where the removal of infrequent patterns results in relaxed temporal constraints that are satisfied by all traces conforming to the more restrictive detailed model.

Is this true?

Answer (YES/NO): NO